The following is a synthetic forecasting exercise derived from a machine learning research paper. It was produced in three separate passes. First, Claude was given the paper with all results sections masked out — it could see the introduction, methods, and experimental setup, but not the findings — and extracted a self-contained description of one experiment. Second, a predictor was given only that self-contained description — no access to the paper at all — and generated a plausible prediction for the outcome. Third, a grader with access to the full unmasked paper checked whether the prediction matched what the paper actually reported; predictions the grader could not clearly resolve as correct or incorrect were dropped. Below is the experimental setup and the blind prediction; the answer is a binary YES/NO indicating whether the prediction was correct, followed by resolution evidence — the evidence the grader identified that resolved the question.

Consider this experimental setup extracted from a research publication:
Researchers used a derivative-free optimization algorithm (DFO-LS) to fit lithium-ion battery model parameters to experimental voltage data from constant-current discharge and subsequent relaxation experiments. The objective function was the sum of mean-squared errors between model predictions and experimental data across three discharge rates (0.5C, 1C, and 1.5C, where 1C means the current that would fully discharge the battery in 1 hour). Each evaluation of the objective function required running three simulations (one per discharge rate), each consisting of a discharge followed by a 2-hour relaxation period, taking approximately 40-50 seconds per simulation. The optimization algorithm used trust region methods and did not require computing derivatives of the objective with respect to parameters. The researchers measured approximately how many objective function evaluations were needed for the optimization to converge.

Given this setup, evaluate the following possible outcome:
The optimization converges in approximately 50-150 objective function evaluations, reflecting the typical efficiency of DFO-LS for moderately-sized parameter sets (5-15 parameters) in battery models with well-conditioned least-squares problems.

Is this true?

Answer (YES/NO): YES